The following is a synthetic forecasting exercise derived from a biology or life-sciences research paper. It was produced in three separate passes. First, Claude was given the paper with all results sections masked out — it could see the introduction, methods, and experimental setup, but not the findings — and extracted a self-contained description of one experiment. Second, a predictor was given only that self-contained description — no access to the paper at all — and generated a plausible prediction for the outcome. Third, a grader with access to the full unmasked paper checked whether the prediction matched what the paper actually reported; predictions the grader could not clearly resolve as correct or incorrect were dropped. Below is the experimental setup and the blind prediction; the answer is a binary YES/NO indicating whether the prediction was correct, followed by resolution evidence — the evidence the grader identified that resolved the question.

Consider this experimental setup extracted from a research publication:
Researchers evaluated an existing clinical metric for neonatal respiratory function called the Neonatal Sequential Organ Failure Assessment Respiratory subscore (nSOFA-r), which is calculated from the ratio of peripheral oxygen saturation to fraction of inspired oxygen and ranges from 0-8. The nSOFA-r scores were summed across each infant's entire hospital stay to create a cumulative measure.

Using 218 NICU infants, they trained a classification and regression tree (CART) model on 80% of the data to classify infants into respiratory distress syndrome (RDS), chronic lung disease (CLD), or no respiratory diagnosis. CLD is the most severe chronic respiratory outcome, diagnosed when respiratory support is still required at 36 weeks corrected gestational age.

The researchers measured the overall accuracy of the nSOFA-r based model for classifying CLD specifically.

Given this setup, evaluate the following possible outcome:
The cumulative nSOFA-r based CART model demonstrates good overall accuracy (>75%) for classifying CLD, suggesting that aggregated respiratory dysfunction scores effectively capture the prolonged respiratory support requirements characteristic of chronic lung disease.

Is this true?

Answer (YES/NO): NO